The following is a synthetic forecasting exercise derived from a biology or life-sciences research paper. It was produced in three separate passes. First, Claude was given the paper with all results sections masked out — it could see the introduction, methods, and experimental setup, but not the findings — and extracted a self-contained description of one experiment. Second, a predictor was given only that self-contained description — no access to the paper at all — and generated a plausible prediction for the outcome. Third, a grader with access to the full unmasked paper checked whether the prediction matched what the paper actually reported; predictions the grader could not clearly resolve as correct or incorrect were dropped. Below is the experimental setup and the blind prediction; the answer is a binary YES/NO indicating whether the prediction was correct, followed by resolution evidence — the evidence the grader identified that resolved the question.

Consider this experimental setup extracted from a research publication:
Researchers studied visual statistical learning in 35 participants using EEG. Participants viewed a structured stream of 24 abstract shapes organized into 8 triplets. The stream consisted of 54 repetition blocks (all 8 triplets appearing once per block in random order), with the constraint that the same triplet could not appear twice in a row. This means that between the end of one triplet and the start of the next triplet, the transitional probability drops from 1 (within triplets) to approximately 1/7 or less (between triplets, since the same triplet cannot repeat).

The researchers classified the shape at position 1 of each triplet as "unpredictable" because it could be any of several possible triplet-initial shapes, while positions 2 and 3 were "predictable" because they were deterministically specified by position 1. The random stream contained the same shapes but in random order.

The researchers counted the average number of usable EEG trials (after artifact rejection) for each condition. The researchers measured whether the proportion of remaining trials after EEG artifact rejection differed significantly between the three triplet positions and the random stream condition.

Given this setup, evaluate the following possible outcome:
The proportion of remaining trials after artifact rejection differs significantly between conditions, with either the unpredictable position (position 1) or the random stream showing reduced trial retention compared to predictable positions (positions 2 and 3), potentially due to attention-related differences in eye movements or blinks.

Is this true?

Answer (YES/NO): NO